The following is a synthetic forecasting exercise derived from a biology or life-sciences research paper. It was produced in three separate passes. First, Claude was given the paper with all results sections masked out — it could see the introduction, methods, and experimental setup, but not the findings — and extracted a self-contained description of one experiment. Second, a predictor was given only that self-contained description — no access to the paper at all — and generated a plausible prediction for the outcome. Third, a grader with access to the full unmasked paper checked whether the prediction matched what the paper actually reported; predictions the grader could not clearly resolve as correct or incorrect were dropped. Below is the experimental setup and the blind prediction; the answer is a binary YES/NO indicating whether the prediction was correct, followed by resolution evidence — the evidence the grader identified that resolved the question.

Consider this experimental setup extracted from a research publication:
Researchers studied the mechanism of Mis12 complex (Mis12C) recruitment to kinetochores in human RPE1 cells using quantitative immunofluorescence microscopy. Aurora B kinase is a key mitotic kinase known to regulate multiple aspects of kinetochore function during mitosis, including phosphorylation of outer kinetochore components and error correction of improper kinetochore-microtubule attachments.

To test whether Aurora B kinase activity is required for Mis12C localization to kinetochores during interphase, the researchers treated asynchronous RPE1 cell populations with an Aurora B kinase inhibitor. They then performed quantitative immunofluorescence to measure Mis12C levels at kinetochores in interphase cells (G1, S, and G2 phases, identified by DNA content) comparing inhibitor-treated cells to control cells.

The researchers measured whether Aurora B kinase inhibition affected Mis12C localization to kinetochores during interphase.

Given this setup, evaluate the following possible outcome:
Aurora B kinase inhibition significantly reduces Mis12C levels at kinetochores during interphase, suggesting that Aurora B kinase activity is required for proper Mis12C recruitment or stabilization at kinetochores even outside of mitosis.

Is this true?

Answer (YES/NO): NO